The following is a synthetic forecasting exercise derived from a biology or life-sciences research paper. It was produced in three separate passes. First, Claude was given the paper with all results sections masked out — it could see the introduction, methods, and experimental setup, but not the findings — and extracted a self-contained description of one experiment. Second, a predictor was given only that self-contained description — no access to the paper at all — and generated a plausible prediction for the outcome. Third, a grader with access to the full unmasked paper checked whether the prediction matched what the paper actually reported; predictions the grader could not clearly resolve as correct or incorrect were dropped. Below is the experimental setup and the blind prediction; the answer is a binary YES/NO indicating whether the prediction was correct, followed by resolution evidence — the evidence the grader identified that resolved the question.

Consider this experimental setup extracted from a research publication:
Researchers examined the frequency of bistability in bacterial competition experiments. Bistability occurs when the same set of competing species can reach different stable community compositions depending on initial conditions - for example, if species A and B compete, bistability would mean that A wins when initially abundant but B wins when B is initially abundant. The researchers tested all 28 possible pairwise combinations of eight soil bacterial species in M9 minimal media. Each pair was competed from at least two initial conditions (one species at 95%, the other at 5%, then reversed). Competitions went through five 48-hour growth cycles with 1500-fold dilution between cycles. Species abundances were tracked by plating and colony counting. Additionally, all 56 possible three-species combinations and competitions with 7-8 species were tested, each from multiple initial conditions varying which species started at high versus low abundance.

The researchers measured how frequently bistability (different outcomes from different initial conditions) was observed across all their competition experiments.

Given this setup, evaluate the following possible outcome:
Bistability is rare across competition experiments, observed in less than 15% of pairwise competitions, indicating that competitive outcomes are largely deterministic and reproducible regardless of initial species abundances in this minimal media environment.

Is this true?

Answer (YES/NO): YES